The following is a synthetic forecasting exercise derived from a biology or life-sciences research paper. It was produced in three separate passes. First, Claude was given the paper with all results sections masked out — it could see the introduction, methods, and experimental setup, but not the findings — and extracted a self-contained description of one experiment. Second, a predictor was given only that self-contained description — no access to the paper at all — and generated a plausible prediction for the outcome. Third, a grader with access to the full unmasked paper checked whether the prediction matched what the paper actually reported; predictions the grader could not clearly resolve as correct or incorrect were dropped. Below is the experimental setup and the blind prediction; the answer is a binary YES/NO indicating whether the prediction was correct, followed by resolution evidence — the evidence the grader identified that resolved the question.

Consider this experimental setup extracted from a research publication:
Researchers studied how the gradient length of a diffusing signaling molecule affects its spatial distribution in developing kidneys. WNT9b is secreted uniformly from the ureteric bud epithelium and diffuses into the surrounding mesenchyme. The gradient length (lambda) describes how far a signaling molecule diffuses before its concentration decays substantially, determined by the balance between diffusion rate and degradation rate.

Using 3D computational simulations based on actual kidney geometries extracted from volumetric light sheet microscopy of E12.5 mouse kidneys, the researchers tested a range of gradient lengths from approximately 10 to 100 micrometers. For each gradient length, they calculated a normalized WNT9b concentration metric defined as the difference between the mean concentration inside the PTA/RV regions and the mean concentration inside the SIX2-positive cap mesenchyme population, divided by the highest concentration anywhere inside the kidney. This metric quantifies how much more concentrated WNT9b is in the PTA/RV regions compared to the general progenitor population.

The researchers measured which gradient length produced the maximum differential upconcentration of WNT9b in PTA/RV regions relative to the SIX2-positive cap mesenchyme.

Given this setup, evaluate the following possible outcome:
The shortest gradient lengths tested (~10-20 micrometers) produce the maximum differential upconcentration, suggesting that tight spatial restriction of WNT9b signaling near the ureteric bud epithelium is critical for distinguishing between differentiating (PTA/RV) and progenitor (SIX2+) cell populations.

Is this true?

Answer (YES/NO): NO